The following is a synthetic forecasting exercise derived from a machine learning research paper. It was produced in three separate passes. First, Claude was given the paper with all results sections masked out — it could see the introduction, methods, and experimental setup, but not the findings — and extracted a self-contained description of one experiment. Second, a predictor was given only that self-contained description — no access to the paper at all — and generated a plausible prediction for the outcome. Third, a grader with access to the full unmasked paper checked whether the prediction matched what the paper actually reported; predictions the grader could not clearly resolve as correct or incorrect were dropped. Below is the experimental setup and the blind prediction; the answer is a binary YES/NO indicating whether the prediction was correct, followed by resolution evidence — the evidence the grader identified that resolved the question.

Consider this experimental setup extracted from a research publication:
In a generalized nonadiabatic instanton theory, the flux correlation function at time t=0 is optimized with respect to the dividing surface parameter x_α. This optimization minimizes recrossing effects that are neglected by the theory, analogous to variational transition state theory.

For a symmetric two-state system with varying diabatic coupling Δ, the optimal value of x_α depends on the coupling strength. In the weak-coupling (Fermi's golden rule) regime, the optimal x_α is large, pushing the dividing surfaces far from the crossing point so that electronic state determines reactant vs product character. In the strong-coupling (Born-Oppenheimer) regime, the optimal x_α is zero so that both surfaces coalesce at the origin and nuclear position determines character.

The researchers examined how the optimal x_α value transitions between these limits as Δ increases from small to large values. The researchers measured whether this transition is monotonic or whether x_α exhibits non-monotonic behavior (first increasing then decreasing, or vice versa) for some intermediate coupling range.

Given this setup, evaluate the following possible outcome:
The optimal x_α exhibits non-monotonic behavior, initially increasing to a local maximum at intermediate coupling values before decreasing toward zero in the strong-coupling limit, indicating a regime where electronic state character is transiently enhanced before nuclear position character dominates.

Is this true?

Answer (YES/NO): NO